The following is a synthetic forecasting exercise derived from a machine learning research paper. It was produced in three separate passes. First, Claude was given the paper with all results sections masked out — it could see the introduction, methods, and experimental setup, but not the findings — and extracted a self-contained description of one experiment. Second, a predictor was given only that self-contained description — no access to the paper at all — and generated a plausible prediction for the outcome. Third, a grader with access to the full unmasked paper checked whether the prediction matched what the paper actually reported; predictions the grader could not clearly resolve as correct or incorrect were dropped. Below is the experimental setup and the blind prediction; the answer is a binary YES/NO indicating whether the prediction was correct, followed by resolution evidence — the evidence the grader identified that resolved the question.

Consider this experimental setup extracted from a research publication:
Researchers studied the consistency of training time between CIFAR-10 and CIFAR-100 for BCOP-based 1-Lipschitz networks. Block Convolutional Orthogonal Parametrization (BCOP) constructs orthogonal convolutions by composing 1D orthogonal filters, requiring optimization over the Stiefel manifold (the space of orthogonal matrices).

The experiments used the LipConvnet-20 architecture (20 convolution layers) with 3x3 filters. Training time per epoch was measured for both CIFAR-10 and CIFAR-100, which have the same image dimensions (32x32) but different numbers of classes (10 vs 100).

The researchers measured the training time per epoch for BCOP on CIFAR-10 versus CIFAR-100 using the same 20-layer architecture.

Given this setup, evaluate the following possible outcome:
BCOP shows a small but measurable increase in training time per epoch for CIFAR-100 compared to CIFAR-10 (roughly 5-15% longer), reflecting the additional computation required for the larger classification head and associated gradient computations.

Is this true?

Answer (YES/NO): NO